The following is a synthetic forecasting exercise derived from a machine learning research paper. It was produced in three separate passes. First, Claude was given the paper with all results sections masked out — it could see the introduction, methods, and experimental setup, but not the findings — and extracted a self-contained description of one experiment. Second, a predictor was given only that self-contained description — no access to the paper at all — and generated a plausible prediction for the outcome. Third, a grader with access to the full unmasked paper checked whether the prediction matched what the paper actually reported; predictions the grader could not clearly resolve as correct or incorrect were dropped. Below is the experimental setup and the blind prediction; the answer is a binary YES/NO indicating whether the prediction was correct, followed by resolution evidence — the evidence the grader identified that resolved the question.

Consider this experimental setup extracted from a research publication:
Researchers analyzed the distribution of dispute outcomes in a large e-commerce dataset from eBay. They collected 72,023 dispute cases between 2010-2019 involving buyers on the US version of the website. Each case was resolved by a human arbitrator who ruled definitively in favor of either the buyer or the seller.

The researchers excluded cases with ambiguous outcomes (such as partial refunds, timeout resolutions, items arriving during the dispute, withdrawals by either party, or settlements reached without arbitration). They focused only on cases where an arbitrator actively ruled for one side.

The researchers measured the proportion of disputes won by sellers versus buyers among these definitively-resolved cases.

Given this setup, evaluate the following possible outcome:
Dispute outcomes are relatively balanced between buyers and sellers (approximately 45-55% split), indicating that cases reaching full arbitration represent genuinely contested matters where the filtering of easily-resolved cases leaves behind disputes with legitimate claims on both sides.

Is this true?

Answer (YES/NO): NO